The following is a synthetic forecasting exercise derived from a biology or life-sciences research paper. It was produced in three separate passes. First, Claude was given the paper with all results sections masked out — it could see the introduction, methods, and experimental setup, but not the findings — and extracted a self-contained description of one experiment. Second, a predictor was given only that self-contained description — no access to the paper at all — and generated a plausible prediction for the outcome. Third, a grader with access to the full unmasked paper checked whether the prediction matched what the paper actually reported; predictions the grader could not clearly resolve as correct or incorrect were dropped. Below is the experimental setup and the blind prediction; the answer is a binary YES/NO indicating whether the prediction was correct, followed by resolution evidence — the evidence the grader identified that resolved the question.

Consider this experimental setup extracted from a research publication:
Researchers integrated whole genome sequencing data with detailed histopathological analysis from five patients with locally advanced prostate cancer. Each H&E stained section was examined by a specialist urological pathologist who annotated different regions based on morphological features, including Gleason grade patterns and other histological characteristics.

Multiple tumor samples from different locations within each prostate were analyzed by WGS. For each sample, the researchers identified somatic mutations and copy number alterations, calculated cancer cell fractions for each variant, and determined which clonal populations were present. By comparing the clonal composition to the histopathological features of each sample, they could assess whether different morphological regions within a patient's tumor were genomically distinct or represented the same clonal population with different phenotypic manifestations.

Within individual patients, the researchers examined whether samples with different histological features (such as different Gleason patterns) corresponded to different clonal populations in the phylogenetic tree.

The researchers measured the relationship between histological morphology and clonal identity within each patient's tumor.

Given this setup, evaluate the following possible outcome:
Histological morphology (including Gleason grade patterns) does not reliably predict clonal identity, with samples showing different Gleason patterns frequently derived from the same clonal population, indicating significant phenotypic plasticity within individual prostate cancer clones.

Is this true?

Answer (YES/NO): NO